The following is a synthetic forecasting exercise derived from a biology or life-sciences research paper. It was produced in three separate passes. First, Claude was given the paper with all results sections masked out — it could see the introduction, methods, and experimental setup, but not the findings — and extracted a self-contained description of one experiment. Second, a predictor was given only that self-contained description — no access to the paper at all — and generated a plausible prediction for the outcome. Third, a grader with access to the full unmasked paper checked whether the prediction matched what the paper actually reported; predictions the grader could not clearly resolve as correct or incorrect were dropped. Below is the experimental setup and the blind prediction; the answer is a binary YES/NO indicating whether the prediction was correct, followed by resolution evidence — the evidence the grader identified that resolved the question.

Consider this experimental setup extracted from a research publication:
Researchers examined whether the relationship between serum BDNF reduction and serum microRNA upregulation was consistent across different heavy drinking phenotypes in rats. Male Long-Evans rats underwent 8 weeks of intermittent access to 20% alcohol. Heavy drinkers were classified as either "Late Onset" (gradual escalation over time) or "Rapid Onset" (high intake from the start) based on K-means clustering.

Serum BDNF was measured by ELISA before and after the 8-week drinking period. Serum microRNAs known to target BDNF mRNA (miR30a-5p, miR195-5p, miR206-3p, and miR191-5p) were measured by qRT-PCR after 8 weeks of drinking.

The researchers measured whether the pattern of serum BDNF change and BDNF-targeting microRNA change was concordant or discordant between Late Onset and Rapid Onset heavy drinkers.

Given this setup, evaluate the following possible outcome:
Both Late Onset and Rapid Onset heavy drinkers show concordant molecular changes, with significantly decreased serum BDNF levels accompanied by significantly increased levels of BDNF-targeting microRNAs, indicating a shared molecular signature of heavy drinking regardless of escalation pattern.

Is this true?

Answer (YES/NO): NO